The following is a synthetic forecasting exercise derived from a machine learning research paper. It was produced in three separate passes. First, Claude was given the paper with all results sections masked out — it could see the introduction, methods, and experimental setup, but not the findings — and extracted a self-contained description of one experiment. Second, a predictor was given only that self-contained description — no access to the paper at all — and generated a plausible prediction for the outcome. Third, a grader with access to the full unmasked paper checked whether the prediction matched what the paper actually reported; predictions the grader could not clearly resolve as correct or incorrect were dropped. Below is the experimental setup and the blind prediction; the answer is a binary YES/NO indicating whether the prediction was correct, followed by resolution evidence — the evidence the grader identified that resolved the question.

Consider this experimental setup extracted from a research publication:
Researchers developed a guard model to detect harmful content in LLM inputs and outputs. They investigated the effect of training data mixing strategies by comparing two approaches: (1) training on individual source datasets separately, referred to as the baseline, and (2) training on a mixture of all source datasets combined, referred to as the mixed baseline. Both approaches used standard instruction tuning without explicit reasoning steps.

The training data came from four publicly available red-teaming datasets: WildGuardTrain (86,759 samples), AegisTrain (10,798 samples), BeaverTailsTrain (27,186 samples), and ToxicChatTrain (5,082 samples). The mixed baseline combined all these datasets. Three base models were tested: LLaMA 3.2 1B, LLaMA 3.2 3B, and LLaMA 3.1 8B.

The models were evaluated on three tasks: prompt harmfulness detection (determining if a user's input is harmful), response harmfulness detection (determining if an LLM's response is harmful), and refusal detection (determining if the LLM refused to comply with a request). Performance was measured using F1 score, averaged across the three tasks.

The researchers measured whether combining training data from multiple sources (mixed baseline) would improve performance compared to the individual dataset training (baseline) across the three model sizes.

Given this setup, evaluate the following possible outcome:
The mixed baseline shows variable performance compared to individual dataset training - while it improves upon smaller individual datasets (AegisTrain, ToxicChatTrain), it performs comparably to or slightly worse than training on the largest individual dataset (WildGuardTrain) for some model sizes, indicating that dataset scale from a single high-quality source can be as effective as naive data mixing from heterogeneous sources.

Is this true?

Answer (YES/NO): NO